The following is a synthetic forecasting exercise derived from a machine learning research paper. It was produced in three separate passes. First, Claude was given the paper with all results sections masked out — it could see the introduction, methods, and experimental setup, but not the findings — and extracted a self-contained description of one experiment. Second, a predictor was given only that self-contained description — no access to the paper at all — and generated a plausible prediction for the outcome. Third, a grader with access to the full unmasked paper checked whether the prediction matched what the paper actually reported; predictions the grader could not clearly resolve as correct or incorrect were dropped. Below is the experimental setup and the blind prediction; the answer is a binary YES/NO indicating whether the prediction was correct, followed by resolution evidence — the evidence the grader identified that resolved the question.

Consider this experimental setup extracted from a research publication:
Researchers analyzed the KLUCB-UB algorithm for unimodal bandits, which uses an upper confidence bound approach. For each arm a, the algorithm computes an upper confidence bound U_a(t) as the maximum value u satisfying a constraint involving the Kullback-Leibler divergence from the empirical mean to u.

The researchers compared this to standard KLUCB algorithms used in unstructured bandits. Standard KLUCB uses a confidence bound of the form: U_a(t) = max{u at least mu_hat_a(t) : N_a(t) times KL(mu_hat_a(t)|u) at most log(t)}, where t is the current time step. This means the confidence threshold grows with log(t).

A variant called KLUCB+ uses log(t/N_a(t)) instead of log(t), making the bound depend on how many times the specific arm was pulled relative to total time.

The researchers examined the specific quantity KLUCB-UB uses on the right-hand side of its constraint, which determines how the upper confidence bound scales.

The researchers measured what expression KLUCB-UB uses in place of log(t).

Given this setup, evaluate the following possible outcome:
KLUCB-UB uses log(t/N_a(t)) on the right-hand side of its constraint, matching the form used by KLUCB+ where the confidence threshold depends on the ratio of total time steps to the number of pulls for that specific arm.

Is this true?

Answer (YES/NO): NO